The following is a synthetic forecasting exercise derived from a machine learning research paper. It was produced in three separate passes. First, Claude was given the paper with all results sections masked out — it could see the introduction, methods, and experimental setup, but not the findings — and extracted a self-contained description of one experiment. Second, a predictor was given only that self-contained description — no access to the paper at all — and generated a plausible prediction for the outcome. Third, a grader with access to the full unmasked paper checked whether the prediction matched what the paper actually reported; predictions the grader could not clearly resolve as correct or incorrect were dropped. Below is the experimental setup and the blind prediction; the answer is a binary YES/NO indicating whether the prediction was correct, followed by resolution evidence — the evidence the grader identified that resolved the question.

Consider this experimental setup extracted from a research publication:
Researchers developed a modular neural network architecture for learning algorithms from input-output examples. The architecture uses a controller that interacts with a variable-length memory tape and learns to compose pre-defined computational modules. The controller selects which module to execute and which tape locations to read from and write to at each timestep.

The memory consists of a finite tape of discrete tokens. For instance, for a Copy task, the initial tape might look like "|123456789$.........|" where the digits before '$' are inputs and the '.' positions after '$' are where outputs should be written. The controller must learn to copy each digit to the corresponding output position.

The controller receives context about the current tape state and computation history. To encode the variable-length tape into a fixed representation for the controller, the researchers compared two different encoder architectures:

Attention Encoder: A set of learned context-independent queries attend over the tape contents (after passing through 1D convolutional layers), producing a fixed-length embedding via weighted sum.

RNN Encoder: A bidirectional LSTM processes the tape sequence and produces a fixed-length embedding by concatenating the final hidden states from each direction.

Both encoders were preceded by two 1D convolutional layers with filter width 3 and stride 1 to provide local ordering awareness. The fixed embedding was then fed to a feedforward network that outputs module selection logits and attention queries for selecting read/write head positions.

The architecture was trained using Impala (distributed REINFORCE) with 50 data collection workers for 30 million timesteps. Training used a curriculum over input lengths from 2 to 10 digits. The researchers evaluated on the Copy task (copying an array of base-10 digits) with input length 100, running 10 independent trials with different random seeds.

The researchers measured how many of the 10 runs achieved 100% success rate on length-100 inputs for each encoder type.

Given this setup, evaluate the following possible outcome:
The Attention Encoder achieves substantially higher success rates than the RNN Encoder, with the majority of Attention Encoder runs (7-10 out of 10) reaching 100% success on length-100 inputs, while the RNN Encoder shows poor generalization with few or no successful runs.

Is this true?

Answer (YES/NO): YES